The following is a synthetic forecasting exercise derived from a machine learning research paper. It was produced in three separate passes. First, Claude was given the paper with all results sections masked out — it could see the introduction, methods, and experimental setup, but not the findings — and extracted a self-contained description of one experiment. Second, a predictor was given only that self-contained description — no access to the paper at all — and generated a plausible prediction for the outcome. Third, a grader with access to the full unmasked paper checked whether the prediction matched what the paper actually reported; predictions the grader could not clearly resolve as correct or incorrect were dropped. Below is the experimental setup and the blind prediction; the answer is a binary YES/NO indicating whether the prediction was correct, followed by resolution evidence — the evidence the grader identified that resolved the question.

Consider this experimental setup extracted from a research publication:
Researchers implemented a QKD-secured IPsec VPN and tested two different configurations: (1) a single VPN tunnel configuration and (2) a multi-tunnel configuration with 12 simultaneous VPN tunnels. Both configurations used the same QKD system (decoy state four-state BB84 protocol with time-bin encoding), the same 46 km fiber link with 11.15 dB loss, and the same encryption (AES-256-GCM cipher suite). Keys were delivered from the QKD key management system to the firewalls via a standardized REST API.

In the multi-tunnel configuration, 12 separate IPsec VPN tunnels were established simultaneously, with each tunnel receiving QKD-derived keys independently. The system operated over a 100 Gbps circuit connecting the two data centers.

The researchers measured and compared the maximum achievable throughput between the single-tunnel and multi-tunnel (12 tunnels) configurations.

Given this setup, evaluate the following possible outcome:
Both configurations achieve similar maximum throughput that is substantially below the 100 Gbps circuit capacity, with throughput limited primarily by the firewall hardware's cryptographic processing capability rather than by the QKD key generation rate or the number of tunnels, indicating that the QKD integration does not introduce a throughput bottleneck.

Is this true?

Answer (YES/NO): NO